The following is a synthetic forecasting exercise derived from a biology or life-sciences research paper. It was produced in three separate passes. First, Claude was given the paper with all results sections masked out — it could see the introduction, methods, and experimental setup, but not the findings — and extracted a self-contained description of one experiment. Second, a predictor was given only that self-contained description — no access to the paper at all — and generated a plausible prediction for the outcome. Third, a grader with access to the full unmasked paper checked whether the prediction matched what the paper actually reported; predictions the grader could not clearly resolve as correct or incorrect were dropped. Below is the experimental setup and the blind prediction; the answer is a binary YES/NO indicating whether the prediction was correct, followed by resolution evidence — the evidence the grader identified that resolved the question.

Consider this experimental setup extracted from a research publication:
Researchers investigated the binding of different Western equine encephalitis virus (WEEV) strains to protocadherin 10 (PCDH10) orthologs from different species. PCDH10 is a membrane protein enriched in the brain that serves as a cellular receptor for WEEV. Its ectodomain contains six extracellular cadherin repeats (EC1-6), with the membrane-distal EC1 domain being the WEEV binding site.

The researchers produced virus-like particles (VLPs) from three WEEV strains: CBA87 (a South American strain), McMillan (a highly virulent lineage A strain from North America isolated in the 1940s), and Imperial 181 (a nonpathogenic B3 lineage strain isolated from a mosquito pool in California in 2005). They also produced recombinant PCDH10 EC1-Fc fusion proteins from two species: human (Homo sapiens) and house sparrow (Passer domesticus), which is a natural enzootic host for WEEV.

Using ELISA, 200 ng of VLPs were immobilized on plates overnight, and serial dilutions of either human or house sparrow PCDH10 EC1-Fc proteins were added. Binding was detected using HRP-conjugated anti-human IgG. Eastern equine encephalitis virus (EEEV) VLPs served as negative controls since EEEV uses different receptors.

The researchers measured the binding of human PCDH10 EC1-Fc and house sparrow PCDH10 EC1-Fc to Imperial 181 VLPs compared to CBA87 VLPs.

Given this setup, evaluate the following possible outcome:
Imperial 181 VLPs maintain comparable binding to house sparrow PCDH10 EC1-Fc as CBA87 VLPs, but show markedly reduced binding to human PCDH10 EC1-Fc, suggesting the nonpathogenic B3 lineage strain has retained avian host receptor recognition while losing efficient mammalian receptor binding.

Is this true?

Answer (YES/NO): NO